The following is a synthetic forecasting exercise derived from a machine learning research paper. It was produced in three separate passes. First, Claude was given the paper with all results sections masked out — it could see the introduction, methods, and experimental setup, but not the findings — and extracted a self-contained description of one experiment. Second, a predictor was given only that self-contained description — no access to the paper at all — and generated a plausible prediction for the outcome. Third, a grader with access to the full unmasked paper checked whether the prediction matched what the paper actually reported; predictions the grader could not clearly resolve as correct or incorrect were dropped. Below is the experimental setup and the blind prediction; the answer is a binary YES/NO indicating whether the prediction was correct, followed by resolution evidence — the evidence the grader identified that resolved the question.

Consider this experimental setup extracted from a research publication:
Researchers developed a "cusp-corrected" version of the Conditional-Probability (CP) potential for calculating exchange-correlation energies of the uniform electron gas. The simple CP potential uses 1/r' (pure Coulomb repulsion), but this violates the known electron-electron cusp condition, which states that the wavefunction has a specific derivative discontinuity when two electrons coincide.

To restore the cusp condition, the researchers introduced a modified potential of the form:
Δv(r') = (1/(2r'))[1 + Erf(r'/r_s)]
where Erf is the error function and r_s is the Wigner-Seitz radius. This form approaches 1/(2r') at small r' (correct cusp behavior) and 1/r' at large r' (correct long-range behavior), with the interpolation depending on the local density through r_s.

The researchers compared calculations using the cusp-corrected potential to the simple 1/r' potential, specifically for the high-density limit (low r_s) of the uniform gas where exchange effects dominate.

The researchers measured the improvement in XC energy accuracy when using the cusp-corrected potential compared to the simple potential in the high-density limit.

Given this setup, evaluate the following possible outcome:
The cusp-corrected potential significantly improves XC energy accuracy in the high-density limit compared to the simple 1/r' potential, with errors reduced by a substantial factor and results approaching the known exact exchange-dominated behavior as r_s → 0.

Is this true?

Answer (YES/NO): NO